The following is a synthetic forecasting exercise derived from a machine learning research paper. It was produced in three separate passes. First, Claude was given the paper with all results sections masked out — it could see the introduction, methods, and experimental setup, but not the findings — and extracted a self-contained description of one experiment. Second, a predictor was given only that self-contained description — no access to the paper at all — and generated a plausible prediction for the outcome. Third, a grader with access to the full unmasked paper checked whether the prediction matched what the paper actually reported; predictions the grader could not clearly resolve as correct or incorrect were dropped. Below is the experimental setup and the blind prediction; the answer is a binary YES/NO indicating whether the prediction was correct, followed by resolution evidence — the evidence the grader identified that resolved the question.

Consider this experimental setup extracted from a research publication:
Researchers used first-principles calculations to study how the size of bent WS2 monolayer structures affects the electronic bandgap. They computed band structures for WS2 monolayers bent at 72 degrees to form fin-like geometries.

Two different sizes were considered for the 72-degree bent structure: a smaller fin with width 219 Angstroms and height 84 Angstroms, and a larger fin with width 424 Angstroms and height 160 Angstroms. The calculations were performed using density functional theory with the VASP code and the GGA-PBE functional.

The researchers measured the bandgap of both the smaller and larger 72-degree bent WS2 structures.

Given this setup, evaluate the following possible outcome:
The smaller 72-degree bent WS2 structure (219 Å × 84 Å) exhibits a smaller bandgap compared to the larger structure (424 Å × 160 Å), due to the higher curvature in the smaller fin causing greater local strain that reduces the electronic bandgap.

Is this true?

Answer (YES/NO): NO